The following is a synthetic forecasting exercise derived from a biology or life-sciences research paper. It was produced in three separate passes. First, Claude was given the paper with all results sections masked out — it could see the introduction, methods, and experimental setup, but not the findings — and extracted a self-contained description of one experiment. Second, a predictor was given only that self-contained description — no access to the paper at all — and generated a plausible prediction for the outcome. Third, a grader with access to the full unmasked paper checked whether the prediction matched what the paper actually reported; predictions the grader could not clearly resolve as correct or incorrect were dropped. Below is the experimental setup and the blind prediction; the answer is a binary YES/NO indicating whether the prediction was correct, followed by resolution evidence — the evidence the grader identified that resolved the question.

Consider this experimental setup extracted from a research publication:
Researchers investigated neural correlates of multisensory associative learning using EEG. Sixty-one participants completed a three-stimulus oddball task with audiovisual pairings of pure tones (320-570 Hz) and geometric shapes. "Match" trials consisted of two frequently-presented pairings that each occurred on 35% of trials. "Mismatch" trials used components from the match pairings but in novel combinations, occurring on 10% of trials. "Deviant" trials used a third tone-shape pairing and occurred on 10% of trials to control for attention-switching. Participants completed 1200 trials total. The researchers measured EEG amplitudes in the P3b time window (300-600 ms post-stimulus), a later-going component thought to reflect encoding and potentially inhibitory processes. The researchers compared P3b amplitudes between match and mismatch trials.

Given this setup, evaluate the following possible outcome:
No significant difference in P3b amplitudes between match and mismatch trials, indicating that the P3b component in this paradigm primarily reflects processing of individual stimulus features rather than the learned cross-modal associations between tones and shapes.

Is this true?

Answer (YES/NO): NO